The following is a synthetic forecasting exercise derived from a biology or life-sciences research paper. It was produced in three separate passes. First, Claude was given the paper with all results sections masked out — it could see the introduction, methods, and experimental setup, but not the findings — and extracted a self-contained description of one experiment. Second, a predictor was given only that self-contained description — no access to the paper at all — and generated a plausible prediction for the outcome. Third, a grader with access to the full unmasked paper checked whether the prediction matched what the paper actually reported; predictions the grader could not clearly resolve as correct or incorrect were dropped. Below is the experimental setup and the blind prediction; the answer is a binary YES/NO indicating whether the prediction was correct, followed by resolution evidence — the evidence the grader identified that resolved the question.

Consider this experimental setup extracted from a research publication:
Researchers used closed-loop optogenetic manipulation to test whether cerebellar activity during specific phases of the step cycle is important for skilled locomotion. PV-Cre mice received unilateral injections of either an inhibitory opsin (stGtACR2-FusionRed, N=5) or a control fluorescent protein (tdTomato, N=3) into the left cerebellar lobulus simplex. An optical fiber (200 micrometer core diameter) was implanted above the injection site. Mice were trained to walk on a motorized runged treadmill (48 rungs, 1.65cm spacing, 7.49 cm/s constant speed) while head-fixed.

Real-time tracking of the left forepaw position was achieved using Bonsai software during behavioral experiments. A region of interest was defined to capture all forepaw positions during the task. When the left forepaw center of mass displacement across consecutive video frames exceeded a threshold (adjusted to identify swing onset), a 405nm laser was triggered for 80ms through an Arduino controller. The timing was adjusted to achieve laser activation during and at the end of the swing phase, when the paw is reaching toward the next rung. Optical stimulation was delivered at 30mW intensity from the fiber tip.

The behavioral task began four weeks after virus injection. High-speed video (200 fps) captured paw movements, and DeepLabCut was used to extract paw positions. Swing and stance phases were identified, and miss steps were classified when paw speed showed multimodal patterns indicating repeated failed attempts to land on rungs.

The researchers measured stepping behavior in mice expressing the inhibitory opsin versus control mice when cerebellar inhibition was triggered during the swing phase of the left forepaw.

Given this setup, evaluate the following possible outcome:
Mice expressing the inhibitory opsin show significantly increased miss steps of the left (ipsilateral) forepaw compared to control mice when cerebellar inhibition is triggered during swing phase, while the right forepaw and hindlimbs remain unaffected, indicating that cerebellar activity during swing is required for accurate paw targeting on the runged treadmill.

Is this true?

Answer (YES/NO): NO